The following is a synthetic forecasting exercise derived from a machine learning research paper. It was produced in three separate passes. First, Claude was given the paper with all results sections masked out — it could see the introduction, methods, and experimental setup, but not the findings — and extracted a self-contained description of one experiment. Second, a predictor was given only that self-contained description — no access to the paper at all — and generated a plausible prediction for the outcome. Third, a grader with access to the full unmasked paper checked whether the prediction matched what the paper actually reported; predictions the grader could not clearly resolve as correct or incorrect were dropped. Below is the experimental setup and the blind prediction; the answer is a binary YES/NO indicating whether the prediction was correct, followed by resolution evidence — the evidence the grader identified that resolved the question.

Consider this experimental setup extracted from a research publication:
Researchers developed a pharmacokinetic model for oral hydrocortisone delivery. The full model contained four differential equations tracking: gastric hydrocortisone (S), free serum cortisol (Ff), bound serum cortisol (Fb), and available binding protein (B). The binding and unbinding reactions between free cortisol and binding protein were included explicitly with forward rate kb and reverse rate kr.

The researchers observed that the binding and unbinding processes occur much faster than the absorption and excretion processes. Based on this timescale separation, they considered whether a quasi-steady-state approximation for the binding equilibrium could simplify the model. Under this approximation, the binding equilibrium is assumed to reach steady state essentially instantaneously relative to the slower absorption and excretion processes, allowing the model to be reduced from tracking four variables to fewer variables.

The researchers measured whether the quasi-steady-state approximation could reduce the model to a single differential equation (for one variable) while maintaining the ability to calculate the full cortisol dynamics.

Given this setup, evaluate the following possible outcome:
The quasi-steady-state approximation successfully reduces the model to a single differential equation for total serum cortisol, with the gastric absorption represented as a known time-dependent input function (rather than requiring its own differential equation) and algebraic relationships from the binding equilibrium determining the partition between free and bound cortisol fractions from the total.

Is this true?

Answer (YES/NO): NO